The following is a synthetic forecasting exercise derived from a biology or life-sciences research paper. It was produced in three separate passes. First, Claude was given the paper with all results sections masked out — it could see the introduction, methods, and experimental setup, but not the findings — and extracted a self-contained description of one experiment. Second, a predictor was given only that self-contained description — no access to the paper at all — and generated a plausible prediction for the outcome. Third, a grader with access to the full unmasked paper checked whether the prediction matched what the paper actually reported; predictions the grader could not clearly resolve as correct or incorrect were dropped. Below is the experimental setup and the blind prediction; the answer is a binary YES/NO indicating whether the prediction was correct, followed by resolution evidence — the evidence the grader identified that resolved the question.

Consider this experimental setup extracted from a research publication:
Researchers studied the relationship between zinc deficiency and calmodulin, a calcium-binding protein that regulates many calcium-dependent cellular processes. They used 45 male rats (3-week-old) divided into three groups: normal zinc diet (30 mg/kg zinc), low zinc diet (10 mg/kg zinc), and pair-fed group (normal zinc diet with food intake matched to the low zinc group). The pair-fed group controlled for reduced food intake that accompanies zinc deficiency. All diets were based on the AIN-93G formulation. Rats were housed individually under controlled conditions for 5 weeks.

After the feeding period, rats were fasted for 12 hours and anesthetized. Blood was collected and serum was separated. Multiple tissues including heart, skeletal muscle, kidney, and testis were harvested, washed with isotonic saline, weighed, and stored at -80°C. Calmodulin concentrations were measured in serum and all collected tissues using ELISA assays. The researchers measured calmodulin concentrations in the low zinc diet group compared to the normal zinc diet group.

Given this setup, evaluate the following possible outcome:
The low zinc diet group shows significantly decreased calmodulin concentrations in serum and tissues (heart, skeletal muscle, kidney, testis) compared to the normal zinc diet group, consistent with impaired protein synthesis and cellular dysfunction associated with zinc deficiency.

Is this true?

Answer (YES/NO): NO